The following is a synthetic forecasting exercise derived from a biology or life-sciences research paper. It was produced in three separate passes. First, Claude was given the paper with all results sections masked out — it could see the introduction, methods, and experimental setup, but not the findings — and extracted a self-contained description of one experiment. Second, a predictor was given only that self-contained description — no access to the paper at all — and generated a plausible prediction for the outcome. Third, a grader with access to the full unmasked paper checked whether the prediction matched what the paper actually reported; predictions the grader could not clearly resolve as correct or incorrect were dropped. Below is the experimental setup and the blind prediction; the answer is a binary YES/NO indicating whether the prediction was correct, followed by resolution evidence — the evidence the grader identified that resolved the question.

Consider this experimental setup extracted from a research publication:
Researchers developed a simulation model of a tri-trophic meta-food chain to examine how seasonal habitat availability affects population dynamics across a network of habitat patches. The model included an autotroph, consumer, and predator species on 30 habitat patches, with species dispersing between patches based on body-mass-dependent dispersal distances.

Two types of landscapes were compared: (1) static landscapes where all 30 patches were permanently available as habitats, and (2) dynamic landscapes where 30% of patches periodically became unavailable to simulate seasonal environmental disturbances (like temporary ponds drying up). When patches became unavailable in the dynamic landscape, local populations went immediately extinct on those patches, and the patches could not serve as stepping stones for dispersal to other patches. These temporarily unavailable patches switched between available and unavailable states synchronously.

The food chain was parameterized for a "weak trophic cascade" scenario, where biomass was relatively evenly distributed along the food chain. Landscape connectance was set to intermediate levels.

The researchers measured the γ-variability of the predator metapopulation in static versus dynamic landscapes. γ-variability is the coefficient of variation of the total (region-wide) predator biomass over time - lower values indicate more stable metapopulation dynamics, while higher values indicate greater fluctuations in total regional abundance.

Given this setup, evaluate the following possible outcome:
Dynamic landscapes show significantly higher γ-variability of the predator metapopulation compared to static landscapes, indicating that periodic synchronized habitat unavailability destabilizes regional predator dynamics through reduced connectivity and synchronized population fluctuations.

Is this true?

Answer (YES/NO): YES